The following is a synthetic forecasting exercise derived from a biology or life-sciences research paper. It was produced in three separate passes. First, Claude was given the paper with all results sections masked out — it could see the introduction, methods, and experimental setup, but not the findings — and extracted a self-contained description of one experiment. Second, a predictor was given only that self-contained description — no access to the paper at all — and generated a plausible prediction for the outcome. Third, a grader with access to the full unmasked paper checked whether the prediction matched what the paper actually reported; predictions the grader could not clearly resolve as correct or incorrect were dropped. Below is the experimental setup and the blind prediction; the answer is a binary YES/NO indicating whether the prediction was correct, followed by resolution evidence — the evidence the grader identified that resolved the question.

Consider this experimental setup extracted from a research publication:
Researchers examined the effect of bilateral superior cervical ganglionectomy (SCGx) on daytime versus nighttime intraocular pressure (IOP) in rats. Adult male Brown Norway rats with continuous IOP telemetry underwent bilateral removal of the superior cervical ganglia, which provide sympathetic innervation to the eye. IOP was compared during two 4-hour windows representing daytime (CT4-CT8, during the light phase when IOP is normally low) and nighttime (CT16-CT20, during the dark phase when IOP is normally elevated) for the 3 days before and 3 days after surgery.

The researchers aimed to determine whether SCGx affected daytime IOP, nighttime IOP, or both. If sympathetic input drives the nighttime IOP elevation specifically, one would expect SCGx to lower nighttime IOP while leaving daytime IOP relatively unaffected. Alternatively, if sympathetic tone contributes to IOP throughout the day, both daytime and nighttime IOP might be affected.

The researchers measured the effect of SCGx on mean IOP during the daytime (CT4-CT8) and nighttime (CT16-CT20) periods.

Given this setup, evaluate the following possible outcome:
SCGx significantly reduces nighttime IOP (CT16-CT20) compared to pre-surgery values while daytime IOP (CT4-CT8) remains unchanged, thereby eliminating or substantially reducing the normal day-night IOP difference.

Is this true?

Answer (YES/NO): YES